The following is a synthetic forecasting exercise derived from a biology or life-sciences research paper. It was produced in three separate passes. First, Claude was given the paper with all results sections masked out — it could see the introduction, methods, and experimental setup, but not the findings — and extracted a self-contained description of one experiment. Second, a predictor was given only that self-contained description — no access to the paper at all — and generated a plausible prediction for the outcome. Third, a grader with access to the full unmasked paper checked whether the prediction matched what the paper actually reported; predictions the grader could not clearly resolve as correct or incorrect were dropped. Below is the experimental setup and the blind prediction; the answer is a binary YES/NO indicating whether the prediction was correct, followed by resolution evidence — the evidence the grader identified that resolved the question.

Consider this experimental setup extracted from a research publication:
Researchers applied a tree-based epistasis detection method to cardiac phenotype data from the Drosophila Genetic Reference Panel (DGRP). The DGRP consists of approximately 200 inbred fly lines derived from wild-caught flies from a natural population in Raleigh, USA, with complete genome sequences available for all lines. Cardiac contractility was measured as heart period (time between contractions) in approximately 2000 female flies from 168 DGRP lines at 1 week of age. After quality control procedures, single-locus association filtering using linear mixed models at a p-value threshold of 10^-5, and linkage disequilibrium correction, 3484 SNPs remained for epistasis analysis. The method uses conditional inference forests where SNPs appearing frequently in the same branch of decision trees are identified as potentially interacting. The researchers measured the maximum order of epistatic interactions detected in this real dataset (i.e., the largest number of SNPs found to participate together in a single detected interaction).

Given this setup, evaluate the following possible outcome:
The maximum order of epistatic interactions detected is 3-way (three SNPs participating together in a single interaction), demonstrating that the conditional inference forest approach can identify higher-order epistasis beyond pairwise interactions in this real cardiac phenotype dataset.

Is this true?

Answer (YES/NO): NO